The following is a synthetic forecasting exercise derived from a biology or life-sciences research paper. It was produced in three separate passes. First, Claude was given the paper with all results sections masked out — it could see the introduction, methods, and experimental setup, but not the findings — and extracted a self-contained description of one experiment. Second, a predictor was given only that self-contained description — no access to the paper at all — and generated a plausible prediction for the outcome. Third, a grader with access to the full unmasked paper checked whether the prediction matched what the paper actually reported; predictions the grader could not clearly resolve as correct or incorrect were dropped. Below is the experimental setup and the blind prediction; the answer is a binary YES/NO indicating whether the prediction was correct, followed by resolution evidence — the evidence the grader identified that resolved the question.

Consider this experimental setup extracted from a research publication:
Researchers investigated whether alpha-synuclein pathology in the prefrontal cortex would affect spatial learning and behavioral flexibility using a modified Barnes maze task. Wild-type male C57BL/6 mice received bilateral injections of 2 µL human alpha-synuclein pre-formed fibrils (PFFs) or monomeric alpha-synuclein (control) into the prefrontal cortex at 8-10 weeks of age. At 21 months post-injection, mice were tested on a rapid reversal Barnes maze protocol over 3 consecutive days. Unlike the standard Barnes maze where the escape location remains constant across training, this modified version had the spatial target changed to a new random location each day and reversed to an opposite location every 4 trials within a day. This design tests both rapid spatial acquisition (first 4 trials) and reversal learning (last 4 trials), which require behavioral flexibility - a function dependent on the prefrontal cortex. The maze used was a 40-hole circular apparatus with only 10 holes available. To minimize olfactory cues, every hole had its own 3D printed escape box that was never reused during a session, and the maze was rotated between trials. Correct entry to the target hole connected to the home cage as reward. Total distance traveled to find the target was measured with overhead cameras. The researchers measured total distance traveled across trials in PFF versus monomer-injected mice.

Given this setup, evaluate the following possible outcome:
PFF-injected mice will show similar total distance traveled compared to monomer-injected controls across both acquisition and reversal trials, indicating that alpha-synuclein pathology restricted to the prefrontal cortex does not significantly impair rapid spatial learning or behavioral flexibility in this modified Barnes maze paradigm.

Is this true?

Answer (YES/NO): NO